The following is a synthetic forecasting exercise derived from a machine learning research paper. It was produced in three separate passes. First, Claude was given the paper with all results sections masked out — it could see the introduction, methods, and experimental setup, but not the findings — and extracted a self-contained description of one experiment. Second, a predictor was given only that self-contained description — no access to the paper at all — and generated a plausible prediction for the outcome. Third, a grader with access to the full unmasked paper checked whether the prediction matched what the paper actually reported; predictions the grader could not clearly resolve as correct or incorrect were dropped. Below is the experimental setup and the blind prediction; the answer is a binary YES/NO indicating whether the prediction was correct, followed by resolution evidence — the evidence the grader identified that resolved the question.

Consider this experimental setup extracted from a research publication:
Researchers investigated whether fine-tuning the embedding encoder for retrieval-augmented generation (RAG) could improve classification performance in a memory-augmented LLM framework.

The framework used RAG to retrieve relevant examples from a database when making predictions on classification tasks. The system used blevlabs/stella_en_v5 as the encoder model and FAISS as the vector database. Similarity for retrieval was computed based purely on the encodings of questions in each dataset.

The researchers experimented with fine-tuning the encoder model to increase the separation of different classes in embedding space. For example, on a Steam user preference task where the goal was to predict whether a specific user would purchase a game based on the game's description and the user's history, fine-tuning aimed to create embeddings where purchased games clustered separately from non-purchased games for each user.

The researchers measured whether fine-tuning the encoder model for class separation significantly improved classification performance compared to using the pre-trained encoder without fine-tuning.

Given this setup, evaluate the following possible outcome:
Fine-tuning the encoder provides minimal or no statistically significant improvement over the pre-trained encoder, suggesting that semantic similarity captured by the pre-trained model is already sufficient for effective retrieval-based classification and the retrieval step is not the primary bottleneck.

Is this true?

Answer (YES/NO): YES